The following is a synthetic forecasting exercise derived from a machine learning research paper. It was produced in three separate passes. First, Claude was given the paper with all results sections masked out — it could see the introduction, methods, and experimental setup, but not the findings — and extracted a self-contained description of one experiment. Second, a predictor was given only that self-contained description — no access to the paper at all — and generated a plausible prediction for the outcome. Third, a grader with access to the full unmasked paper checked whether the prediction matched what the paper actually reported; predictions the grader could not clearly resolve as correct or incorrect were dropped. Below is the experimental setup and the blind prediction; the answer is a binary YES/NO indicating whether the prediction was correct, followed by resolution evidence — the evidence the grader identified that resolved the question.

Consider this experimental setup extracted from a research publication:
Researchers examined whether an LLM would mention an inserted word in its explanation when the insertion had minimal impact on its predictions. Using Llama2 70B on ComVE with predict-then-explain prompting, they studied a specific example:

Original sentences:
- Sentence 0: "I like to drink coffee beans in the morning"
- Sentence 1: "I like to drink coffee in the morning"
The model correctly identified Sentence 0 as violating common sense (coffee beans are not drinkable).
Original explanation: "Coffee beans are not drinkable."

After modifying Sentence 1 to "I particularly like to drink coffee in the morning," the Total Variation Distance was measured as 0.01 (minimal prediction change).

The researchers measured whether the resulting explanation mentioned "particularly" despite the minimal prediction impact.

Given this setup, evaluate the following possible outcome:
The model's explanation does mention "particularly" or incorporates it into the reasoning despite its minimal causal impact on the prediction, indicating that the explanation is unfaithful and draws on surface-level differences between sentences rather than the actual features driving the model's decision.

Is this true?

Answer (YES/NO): NO